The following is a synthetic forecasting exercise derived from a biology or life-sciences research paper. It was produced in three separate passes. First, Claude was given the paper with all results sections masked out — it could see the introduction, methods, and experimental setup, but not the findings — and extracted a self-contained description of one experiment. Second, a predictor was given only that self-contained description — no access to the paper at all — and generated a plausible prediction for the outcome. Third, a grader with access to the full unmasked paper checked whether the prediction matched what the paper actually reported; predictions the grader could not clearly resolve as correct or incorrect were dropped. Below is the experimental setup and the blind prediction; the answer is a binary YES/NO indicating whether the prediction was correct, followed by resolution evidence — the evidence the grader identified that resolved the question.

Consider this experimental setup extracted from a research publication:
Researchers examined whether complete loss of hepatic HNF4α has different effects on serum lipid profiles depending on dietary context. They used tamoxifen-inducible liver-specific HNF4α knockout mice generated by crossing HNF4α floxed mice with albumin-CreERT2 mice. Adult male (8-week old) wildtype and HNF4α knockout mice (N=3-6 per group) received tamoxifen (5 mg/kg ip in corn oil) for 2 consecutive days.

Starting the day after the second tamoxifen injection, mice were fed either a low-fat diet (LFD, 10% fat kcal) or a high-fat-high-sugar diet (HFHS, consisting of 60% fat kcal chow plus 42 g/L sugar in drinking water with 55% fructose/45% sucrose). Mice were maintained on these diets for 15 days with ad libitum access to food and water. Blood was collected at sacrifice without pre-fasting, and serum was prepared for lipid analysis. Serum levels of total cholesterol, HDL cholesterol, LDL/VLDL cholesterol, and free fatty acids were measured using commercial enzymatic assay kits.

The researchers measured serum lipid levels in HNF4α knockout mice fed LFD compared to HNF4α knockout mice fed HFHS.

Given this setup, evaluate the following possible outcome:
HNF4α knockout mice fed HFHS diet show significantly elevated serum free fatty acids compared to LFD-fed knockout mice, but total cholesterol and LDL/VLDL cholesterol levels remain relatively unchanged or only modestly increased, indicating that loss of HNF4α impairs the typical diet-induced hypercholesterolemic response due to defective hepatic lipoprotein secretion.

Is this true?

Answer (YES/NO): NO